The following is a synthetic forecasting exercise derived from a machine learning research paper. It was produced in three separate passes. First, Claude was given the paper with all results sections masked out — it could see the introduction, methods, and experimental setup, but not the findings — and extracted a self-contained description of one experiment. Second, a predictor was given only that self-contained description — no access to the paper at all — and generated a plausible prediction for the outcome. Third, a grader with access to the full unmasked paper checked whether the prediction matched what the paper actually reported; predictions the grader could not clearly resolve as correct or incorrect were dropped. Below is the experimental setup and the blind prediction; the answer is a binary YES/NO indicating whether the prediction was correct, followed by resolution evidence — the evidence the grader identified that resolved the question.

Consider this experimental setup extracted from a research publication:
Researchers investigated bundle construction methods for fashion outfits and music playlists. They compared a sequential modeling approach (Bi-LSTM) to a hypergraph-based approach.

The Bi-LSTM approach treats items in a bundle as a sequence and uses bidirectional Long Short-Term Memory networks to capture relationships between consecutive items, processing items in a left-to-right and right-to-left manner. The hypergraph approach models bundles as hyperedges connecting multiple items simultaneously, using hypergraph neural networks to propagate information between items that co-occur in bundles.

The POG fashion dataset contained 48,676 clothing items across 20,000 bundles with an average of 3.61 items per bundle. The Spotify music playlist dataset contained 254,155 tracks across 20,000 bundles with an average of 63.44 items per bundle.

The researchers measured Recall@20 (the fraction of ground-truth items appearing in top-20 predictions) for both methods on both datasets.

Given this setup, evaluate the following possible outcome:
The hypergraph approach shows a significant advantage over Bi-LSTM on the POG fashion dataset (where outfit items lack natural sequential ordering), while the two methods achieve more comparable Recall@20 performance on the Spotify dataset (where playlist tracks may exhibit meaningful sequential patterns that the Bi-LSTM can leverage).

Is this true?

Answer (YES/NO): NO